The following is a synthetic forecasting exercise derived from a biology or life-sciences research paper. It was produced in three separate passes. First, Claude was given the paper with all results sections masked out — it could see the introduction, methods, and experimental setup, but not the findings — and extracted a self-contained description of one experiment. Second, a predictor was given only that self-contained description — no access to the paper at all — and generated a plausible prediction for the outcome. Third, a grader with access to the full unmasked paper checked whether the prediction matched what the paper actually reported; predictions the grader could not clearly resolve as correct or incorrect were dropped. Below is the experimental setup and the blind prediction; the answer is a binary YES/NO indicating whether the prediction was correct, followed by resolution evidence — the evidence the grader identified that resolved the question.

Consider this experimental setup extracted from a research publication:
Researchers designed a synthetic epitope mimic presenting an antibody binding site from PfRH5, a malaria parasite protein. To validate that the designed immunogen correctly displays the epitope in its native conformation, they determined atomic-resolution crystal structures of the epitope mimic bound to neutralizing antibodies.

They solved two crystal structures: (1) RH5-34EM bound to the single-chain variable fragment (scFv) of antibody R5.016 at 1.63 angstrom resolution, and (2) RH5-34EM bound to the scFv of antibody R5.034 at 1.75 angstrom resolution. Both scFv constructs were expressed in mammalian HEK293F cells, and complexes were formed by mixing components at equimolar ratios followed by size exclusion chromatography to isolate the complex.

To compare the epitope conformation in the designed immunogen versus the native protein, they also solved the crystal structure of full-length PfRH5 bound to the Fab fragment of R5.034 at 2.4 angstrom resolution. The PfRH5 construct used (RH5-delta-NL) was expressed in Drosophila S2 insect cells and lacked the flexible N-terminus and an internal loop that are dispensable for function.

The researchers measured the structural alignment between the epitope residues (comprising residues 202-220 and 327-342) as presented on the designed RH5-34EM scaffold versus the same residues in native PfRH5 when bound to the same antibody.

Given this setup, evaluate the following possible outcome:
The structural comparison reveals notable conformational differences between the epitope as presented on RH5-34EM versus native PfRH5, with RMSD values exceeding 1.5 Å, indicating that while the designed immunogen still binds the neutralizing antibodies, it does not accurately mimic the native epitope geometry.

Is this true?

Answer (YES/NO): NO